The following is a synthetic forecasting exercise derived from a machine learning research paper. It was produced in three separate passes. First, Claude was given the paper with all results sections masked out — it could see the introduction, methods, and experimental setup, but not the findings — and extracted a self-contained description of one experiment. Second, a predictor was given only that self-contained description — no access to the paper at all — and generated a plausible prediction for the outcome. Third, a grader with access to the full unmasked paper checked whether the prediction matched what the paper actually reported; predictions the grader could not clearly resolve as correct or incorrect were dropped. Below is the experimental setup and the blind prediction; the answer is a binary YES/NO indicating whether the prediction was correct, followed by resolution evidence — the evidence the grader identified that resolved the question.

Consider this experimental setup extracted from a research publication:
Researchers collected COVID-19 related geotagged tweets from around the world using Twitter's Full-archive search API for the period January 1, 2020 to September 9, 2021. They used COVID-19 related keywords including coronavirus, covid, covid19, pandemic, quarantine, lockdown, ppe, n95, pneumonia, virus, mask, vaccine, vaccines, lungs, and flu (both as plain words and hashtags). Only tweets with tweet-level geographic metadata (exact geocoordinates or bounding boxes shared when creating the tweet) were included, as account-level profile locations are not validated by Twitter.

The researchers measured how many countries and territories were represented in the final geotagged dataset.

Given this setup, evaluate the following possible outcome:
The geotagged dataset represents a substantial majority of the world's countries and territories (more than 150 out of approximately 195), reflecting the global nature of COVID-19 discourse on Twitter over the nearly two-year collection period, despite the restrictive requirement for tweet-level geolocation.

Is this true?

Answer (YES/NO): YES